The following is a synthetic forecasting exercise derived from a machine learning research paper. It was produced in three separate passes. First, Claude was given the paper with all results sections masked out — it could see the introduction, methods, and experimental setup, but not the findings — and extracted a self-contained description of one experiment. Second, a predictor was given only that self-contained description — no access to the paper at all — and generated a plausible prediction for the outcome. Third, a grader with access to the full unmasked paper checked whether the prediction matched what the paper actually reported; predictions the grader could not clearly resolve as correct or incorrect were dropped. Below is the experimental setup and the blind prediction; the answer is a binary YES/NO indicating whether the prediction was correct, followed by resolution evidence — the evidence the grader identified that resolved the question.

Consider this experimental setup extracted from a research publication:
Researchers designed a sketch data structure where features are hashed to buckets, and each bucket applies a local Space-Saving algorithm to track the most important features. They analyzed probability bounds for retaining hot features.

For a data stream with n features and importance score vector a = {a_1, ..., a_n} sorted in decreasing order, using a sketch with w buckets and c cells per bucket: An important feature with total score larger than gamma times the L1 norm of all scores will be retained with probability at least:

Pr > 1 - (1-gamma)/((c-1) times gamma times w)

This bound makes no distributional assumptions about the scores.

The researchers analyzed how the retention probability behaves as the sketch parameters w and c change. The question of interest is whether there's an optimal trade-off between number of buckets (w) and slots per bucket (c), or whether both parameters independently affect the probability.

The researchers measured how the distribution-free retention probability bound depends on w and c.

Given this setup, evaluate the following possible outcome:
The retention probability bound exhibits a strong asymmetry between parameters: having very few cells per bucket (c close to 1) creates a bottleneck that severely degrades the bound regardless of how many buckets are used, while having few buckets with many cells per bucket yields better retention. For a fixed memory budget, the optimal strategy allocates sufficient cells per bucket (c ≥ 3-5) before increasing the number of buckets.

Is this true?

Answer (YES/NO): NO